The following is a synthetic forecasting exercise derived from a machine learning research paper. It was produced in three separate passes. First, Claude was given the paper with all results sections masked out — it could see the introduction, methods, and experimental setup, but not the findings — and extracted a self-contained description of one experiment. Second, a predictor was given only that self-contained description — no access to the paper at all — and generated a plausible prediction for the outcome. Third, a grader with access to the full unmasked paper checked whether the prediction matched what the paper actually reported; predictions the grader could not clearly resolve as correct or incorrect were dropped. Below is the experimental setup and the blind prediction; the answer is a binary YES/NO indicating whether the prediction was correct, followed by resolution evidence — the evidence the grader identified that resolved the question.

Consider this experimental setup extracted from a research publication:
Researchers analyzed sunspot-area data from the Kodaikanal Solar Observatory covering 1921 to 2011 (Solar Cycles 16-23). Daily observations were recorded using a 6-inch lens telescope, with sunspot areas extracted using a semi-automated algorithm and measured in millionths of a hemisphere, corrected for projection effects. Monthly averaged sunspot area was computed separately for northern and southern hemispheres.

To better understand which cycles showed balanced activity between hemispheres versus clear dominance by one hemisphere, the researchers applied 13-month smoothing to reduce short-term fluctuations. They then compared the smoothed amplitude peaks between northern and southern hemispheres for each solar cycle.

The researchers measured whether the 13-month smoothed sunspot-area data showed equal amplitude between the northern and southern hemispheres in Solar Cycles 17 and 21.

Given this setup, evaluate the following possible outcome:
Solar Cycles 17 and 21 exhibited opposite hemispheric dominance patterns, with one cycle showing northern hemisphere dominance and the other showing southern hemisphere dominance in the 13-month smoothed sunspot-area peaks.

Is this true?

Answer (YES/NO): NO